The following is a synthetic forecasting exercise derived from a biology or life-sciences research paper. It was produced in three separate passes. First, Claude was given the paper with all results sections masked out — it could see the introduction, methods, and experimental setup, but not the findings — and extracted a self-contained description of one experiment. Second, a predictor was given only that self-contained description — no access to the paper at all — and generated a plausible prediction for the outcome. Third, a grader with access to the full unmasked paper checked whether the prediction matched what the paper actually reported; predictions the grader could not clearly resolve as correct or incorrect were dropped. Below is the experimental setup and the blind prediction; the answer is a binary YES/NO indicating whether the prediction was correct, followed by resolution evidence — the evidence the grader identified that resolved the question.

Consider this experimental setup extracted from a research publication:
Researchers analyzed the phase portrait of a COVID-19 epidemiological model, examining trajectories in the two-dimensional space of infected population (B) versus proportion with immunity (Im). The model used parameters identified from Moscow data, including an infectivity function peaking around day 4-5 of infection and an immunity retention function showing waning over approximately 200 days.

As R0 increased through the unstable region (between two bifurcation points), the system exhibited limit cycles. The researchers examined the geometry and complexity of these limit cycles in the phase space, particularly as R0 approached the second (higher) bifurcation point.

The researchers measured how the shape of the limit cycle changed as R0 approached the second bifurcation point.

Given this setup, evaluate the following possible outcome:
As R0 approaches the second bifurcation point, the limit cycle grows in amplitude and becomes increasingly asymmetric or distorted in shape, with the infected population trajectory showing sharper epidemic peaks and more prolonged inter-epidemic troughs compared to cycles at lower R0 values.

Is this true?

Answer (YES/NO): NO